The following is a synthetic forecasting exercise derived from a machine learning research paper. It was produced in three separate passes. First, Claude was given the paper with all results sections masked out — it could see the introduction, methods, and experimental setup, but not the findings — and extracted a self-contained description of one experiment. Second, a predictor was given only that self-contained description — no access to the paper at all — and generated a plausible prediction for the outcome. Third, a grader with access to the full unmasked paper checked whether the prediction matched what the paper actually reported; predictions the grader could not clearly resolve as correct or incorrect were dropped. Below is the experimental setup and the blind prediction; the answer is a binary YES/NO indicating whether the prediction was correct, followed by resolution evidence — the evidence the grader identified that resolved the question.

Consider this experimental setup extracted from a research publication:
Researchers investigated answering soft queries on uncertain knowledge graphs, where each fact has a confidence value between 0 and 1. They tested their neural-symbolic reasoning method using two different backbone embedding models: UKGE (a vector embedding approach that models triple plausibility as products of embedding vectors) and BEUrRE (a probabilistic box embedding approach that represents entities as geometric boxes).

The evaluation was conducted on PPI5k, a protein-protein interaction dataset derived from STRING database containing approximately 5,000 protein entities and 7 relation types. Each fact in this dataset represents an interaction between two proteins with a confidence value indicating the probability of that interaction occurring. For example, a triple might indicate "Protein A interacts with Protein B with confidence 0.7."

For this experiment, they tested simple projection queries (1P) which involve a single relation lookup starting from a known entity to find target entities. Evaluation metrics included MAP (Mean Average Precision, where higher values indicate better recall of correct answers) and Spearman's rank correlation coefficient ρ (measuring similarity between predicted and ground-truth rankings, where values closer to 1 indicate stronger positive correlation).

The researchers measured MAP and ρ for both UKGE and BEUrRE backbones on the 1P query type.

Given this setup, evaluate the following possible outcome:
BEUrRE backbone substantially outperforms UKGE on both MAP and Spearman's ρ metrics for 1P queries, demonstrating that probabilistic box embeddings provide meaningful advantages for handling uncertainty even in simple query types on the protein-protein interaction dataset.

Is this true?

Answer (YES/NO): NO